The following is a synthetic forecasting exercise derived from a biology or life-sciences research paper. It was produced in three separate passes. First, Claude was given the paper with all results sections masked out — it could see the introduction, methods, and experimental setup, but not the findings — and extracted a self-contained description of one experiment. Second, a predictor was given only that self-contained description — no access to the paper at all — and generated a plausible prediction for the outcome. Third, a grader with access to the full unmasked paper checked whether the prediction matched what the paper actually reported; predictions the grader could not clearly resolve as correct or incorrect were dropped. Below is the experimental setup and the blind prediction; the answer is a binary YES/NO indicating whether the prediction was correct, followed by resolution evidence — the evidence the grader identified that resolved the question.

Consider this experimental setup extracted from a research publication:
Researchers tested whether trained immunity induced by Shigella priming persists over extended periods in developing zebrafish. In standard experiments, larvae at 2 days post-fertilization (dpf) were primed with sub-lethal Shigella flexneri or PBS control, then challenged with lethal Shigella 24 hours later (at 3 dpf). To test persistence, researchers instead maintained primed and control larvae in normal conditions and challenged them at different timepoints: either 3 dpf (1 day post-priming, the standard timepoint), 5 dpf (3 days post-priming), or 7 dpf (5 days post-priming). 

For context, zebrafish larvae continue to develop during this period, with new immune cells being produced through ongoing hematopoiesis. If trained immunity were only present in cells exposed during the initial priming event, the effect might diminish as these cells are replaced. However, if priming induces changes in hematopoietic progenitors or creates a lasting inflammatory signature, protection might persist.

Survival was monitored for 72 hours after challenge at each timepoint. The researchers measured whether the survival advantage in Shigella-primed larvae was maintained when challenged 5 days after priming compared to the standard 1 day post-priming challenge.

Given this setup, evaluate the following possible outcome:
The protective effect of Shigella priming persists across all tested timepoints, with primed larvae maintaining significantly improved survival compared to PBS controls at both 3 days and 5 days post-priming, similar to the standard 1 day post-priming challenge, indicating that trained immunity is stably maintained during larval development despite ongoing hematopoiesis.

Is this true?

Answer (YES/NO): NO